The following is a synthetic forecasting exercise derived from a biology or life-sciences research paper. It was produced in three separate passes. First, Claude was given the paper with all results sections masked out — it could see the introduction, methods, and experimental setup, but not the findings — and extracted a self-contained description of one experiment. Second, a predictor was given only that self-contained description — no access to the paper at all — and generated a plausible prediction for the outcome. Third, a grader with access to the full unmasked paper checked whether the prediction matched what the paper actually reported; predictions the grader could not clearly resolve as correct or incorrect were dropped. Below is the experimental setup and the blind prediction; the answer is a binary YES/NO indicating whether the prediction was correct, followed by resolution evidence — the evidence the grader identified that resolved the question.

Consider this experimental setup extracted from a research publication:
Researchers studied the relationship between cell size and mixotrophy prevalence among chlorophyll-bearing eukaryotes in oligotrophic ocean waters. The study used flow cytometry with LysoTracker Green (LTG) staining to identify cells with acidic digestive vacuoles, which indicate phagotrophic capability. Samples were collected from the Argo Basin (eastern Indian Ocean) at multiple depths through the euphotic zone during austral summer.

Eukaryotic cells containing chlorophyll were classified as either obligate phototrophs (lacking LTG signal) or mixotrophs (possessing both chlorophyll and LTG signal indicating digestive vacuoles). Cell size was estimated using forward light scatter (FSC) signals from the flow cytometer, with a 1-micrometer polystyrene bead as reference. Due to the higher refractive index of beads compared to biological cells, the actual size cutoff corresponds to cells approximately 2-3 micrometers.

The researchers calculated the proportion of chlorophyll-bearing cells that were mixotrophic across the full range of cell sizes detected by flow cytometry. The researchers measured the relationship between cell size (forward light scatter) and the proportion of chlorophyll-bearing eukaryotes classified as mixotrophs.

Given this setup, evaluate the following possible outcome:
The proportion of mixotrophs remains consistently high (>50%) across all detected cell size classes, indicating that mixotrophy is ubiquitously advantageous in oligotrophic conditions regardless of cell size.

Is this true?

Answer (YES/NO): NO